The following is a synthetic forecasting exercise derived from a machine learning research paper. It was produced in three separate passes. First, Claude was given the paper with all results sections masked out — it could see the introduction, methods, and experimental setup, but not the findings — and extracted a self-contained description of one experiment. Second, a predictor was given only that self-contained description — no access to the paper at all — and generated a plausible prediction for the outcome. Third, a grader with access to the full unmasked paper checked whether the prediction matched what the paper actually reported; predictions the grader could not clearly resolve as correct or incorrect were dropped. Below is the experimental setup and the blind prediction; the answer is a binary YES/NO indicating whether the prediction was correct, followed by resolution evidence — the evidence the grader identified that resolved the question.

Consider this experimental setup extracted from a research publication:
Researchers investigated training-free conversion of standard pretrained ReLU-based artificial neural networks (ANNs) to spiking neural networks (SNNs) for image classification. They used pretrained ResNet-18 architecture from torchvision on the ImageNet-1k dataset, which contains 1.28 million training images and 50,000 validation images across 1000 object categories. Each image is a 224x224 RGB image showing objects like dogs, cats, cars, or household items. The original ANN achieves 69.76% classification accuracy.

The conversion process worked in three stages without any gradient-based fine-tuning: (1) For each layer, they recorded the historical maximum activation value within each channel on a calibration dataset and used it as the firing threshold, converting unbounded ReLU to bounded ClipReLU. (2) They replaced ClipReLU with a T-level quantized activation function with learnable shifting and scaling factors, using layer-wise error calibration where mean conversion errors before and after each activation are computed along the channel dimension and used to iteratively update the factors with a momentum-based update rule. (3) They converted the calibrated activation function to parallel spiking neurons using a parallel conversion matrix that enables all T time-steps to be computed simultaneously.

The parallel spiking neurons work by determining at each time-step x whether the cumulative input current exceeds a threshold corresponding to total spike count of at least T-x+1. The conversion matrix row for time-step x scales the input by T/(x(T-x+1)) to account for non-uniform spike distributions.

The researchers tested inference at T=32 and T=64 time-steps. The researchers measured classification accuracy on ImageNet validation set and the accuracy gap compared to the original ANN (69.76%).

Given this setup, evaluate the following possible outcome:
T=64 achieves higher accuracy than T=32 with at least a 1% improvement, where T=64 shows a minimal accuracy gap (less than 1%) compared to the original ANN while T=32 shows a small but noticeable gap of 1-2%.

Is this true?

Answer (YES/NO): NO